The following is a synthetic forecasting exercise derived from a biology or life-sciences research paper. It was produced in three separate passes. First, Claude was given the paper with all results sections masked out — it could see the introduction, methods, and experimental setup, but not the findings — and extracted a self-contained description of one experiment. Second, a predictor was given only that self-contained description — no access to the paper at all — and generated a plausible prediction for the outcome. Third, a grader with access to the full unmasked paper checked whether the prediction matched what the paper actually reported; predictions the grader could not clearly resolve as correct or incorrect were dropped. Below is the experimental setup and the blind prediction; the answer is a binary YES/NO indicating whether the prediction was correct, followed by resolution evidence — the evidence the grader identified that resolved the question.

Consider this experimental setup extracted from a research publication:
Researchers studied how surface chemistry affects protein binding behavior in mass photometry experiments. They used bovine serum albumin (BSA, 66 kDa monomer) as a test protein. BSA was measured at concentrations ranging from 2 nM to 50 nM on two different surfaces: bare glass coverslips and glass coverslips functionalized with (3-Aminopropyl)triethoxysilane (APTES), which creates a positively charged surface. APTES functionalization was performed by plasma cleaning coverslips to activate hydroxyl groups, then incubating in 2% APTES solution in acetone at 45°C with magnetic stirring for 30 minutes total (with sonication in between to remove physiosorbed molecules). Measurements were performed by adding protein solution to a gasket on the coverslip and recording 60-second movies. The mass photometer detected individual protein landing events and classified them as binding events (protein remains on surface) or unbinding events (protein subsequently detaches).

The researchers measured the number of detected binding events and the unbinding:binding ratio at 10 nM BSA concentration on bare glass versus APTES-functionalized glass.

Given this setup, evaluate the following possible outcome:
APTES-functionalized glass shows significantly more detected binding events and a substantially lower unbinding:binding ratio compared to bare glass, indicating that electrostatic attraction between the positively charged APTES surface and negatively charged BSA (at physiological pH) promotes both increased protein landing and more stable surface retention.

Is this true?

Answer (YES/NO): YES